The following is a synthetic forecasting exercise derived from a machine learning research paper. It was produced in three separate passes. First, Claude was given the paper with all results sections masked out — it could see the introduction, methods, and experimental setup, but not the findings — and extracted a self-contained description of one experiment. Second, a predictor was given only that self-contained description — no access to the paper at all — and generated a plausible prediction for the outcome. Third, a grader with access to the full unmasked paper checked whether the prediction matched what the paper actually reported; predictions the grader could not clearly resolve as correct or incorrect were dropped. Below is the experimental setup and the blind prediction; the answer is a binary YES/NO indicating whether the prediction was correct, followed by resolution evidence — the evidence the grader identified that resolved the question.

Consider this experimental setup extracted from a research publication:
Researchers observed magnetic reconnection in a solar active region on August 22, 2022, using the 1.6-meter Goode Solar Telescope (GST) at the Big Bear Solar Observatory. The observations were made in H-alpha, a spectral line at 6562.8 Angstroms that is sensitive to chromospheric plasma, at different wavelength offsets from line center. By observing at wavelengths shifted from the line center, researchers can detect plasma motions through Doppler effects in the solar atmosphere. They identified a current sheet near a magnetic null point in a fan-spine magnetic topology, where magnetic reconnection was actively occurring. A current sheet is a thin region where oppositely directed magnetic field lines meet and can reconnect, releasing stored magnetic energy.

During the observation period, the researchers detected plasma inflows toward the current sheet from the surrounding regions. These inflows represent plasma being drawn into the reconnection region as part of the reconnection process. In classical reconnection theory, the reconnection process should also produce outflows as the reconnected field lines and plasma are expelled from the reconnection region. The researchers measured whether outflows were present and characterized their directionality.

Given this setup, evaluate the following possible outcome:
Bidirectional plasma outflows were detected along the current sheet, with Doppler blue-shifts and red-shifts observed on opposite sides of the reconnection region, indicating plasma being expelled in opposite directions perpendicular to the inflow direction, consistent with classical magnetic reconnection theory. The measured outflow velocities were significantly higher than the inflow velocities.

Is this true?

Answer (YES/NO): NO